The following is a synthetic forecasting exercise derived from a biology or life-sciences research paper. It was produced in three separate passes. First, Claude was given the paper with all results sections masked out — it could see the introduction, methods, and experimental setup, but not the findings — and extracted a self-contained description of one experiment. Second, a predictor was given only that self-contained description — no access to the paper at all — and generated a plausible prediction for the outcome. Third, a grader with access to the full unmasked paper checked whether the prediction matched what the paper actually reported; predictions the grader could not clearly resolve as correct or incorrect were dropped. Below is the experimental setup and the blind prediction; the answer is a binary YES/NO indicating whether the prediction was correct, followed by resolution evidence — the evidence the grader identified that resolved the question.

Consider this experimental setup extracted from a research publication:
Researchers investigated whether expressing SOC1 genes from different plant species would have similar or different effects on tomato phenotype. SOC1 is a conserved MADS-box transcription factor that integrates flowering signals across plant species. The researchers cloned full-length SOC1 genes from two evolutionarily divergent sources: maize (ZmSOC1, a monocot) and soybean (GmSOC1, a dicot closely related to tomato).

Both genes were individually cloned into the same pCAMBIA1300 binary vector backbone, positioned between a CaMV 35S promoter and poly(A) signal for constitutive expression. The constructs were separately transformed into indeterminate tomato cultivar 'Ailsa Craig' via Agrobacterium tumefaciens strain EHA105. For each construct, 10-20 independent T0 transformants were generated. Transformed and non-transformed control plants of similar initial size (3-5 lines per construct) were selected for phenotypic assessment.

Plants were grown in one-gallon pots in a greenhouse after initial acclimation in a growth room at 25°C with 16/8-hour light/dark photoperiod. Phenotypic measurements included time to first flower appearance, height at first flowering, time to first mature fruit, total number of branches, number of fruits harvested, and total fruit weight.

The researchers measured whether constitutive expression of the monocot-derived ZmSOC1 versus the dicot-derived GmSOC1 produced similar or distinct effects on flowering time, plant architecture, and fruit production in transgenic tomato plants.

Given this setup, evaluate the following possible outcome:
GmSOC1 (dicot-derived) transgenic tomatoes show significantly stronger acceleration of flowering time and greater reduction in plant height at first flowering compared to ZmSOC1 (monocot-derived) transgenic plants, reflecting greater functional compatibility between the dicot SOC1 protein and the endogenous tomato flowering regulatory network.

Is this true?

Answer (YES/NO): NO